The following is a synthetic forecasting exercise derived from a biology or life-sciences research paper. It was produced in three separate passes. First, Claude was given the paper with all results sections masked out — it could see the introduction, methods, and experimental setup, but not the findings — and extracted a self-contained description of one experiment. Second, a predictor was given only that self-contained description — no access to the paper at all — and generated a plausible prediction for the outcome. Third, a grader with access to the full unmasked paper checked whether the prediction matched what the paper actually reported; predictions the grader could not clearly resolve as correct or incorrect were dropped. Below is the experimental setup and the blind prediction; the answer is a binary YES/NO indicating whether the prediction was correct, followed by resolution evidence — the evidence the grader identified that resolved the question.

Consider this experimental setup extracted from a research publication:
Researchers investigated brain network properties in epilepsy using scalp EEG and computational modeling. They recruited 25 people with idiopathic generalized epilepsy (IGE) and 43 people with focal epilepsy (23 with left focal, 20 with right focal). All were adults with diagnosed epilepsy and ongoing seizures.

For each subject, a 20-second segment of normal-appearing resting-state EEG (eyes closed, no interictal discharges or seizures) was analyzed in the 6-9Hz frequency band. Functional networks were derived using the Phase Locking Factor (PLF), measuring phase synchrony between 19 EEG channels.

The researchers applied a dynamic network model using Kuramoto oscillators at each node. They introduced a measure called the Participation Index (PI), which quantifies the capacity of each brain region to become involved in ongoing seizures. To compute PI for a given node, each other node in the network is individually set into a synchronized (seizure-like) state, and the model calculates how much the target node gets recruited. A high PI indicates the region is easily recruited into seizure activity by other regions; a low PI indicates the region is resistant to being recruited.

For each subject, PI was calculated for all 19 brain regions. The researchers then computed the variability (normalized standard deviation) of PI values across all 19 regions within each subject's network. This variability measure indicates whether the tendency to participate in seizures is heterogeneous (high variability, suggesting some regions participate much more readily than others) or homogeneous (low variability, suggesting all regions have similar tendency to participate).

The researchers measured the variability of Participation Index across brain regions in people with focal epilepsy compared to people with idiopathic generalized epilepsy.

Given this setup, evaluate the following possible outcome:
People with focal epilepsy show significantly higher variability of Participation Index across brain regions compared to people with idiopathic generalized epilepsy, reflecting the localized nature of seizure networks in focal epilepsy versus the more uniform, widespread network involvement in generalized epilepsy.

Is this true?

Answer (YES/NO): YES